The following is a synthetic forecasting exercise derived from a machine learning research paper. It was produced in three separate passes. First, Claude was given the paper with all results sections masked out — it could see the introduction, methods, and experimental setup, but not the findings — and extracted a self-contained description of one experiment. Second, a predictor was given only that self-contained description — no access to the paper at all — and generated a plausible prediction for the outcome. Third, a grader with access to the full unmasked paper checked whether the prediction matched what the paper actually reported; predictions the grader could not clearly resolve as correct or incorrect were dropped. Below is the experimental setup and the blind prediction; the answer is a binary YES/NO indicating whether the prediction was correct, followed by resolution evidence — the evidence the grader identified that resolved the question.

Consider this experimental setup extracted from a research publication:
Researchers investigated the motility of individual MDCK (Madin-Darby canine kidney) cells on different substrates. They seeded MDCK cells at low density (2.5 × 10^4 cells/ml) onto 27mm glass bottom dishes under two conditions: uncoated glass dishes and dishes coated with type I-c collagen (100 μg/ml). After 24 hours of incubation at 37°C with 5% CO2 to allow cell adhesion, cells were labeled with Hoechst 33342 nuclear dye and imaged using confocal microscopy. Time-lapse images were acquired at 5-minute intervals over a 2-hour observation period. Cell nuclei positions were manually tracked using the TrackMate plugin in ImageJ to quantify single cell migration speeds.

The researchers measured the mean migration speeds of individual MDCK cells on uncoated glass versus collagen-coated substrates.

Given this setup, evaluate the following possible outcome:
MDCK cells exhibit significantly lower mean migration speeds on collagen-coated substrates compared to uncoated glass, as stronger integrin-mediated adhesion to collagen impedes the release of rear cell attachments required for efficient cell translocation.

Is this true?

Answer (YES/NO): NO